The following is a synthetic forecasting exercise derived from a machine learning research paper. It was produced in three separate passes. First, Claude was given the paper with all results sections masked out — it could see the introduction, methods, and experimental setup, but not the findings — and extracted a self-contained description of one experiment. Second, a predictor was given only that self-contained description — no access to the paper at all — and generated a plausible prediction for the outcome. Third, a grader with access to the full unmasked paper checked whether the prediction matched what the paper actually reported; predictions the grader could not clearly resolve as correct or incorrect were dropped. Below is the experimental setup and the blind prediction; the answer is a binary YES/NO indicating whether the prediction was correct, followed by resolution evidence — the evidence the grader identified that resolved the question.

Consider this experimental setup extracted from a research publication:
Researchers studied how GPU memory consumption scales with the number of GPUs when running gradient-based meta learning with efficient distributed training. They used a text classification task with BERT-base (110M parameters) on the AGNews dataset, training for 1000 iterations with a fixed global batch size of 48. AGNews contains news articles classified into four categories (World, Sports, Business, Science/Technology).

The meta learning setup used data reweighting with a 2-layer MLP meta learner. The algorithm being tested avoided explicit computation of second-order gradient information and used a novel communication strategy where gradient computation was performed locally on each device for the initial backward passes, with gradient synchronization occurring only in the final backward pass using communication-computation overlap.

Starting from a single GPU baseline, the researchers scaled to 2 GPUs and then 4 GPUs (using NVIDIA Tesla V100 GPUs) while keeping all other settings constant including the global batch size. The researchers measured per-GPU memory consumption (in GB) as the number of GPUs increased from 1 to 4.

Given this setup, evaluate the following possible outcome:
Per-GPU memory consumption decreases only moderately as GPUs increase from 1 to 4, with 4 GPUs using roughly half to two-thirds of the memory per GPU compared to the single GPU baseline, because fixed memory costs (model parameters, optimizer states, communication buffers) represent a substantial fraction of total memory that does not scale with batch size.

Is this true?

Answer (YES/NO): YES